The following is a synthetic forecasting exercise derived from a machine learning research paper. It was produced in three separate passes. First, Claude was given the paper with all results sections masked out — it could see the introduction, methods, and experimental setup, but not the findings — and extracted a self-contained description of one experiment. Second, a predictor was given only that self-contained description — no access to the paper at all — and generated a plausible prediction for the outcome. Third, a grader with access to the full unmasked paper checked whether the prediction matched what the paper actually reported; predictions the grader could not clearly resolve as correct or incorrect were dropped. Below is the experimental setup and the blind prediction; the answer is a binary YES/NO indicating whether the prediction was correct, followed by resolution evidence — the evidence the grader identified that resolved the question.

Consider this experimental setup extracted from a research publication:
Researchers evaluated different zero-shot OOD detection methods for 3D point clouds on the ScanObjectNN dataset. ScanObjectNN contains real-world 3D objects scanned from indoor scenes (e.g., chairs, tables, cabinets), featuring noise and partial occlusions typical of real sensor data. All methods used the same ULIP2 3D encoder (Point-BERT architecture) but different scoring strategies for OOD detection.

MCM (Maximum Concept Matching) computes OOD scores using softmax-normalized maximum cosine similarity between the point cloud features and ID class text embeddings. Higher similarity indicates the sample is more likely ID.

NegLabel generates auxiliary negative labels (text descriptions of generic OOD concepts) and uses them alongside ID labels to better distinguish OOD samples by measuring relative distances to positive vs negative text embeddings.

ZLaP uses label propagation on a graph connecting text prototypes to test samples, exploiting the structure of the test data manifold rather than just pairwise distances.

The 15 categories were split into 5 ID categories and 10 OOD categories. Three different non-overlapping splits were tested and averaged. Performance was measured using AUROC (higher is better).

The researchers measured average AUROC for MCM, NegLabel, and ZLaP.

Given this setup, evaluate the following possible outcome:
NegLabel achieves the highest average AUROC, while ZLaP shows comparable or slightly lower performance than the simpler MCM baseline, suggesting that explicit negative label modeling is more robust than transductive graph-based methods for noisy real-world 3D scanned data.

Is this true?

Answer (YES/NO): NO